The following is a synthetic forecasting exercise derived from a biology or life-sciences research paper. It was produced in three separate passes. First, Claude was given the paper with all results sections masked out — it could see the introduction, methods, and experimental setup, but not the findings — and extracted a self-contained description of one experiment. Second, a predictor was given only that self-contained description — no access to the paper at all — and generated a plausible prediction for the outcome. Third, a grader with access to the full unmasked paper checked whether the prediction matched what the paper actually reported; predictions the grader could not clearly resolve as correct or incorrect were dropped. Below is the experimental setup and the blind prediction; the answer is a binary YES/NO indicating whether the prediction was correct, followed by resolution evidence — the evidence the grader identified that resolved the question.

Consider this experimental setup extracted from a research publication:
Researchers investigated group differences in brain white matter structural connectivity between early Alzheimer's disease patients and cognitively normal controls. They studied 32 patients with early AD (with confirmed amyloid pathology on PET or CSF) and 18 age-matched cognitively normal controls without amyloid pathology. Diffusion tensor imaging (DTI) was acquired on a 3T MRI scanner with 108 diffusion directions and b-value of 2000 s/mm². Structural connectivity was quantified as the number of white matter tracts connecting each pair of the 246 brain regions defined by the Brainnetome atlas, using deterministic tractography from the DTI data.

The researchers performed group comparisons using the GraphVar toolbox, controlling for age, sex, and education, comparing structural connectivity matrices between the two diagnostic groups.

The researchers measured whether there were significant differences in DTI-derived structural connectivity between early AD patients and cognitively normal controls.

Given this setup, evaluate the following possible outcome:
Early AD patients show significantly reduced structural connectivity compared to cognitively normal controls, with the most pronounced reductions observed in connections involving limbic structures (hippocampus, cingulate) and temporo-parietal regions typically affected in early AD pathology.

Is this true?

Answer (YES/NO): NO